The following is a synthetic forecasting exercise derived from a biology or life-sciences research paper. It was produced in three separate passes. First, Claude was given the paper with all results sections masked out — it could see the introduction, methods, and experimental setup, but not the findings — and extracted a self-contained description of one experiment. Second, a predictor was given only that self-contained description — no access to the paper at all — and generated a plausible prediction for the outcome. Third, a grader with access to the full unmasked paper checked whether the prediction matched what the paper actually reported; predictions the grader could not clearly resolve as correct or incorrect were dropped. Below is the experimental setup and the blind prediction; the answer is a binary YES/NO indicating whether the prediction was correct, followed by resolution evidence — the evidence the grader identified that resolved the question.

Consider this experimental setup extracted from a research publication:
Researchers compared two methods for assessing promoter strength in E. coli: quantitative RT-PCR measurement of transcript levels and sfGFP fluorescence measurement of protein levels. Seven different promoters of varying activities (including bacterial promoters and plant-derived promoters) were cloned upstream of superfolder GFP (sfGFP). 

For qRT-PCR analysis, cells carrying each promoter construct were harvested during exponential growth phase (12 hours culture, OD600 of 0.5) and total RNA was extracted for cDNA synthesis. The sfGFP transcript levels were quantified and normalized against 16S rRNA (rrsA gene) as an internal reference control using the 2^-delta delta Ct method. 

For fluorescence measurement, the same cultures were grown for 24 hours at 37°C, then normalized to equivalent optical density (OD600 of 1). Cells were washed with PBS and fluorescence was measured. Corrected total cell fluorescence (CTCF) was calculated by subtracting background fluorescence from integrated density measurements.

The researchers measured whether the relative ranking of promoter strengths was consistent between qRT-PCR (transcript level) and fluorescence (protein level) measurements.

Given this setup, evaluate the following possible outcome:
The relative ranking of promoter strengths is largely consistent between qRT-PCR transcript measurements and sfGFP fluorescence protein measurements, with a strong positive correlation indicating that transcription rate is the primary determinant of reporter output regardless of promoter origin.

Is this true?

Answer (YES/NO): NO